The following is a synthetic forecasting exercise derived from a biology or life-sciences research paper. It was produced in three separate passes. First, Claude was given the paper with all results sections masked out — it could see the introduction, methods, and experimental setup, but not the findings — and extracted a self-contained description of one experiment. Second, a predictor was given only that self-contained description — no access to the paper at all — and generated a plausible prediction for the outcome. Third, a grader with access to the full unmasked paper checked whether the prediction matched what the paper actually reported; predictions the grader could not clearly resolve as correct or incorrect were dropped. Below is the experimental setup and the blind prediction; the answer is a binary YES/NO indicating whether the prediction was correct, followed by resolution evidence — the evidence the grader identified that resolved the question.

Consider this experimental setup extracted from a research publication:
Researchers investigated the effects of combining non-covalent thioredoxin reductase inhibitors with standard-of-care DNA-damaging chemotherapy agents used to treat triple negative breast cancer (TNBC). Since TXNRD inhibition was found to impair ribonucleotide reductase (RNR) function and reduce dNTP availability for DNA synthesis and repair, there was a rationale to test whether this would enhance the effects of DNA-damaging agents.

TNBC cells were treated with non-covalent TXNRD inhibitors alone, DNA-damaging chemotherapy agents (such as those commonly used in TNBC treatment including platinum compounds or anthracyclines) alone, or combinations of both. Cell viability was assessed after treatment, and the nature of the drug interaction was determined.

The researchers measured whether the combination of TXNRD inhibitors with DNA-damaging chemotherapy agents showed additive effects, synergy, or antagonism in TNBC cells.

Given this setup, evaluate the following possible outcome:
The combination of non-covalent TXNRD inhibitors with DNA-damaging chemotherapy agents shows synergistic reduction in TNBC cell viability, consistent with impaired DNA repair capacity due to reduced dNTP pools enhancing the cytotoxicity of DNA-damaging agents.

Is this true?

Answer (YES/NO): NO